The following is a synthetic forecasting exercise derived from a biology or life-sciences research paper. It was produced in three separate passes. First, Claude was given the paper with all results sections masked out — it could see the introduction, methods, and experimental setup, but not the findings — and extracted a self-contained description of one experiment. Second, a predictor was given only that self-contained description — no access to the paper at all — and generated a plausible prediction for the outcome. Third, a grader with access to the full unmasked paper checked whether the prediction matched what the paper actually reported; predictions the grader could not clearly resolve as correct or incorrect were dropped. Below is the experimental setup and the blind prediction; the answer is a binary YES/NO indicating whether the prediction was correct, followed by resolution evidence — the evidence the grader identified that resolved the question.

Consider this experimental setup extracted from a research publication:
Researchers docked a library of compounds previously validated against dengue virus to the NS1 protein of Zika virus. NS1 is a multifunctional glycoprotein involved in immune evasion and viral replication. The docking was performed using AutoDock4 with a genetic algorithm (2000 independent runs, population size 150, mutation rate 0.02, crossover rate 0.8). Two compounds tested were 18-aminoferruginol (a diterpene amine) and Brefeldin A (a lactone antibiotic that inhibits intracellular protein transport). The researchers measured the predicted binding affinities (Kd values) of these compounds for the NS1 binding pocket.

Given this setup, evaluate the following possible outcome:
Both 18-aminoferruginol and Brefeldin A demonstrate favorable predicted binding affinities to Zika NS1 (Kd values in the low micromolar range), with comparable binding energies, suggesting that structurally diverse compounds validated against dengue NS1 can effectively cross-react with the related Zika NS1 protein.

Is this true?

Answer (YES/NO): NO